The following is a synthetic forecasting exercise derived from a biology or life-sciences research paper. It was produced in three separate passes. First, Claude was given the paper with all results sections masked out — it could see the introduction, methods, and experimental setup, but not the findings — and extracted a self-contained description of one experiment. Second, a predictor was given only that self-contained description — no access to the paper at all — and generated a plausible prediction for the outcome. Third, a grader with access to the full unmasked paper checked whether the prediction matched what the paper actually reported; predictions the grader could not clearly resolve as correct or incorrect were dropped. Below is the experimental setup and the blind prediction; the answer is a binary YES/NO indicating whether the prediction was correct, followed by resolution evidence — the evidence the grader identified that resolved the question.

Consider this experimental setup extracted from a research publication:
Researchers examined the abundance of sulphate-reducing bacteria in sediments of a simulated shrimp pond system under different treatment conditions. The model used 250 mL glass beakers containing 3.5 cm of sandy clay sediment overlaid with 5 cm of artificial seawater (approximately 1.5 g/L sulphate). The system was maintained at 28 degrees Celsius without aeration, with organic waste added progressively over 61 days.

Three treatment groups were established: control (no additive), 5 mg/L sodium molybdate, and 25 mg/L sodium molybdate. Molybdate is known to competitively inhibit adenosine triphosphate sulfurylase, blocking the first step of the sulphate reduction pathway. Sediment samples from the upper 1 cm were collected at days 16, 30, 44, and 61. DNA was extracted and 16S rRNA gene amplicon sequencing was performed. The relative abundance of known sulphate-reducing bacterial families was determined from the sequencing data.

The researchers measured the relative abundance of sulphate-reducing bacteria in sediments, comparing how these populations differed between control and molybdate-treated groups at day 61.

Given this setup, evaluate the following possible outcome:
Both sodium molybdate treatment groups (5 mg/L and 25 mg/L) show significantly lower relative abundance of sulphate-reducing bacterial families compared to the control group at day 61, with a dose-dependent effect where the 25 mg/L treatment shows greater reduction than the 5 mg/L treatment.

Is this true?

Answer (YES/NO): NO